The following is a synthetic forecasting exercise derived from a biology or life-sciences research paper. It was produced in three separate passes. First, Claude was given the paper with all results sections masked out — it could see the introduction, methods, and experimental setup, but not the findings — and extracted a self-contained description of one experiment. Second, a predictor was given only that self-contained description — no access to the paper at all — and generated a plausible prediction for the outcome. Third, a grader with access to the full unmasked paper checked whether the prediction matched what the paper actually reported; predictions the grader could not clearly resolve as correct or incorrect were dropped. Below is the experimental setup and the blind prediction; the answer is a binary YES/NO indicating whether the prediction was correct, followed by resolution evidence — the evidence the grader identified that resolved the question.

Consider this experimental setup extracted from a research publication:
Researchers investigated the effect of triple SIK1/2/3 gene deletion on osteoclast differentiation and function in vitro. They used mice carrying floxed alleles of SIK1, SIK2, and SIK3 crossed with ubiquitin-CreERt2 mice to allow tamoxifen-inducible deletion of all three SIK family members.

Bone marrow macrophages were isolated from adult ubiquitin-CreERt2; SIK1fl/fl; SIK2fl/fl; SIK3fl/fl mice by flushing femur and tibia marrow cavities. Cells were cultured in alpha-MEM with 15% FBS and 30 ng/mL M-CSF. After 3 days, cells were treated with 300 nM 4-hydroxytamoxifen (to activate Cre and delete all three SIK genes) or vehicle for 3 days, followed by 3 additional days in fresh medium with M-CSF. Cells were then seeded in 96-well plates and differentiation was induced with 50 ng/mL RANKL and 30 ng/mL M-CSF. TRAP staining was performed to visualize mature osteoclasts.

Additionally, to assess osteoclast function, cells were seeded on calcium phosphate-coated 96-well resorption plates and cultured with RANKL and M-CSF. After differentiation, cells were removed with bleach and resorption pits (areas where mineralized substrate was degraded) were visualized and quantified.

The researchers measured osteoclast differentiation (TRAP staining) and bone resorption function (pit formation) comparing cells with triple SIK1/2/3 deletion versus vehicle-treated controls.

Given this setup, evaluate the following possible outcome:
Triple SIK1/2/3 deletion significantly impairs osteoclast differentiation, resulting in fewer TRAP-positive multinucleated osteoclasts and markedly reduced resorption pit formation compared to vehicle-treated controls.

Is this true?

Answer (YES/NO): NO